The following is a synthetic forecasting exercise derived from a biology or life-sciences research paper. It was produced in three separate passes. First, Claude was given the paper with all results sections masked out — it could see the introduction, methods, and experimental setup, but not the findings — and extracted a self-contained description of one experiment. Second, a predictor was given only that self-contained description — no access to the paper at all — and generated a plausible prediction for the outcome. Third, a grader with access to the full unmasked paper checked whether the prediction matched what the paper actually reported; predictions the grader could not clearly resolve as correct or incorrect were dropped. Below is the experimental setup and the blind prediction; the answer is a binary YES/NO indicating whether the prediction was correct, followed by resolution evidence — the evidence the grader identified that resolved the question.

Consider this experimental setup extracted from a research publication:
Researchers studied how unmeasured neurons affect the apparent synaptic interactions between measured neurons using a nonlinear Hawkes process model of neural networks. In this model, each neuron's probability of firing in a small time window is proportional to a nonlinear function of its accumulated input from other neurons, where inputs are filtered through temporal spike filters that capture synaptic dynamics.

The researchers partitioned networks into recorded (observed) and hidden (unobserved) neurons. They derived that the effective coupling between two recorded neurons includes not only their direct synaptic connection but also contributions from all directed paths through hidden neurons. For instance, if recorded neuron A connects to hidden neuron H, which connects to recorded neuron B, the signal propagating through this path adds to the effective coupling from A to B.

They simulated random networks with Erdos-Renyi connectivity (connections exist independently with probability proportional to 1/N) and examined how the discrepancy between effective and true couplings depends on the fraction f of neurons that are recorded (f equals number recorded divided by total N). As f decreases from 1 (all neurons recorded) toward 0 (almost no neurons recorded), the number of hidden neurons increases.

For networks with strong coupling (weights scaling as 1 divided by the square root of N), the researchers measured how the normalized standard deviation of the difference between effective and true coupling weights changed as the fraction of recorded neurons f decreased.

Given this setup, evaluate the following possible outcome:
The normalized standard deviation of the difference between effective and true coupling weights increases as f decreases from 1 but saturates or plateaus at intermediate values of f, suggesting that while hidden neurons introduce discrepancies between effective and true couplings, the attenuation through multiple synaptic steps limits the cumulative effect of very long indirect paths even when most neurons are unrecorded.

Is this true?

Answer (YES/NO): NO